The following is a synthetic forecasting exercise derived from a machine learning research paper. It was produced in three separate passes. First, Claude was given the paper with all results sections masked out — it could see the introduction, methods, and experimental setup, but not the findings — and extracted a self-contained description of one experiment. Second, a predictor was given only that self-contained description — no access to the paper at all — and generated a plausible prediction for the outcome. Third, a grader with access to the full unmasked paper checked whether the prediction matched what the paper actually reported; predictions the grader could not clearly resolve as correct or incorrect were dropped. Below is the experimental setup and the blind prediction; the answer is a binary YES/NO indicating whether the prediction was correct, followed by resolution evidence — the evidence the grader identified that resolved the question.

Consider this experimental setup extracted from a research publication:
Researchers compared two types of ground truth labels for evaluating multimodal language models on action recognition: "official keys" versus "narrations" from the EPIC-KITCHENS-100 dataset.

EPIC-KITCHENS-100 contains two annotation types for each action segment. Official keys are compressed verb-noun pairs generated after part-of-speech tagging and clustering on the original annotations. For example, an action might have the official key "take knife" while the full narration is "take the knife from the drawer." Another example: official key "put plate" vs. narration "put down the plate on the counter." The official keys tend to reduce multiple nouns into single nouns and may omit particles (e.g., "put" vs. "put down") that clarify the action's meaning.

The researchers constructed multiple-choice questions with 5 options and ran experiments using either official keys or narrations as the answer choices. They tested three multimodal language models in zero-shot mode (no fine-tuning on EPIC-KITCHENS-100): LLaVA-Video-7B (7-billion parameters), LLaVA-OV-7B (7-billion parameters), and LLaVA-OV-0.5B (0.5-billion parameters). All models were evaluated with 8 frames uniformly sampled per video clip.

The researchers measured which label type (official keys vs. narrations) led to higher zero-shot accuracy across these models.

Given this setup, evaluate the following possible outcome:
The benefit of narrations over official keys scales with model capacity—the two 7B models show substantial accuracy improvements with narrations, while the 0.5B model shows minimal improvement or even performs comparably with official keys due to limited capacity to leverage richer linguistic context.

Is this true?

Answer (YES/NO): NO